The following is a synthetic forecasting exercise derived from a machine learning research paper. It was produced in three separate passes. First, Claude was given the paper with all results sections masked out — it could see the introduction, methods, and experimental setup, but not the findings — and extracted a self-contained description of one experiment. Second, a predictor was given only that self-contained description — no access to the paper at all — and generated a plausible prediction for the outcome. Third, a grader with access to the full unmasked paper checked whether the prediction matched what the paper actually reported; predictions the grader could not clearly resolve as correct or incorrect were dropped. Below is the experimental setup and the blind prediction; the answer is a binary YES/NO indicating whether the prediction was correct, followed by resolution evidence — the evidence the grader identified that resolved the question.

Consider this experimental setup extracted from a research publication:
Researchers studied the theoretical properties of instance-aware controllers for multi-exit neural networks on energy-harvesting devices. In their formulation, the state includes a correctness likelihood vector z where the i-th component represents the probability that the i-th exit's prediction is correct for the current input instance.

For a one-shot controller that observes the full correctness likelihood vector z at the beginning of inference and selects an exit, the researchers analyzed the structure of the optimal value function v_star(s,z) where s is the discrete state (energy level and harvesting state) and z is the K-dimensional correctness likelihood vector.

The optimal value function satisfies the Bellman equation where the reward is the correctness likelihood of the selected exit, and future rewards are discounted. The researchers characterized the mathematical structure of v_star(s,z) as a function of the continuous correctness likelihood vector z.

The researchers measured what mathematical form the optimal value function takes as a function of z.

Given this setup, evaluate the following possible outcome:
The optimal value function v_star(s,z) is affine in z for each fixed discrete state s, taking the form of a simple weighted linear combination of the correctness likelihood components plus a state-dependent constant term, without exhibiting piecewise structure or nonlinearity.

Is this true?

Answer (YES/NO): NO